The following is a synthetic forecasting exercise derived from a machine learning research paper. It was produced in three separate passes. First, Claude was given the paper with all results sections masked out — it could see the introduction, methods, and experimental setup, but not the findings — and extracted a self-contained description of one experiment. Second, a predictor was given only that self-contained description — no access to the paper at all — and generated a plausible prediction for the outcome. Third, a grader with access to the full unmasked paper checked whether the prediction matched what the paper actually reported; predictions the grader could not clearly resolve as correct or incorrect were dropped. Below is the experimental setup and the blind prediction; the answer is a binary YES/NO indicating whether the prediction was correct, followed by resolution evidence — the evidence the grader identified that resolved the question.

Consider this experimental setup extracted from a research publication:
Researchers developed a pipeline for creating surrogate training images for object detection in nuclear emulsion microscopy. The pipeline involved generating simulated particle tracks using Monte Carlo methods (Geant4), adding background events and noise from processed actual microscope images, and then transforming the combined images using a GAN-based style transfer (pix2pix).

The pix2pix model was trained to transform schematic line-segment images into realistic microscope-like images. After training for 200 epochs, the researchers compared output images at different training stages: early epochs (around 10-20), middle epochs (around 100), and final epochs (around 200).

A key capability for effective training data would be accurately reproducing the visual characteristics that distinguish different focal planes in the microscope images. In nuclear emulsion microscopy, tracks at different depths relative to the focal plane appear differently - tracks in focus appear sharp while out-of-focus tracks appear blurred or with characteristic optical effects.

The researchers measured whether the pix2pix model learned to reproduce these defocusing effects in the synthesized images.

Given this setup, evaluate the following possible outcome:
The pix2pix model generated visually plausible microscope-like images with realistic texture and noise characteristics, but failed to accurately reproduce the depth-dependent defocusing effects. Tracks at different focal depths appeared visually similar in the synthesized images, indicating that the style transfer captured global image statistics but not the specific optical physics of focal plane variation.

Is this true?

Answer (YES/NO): NO